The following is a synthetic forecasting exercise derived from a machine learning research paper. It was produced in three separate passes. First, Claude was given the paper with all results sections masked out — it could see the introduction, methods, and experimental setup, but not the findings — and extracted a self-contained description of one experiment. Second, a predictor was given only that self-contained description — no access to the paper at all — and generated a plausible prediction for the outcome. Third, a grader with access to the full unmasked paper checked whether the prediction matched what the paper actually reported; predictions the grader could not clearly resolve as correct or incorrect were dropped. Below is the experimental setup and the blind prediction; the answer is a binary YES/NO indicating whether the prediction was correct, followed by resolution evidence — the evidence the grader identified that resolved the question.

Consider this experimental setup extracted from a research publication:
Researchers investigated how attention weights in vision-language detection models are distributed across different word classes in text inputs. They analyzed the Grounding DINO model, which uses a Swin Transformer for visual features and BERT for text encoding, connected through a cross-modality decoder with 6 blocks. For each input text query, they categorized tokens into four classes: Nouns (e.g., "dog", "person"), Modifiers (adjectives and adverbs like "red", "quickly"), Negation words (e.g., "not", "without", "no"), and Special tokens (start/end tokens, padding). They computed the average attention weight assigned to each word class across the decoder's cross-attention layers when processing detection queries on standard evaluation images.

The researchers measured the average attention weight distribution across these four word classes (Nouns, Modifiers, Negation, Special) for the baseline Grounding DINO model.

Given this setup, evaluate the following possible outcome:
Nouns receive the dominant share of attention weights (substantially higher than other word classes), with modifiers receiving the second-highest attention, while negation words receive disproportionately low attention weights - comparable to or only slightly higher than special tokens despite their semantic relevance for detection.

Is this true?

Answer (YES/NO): NO